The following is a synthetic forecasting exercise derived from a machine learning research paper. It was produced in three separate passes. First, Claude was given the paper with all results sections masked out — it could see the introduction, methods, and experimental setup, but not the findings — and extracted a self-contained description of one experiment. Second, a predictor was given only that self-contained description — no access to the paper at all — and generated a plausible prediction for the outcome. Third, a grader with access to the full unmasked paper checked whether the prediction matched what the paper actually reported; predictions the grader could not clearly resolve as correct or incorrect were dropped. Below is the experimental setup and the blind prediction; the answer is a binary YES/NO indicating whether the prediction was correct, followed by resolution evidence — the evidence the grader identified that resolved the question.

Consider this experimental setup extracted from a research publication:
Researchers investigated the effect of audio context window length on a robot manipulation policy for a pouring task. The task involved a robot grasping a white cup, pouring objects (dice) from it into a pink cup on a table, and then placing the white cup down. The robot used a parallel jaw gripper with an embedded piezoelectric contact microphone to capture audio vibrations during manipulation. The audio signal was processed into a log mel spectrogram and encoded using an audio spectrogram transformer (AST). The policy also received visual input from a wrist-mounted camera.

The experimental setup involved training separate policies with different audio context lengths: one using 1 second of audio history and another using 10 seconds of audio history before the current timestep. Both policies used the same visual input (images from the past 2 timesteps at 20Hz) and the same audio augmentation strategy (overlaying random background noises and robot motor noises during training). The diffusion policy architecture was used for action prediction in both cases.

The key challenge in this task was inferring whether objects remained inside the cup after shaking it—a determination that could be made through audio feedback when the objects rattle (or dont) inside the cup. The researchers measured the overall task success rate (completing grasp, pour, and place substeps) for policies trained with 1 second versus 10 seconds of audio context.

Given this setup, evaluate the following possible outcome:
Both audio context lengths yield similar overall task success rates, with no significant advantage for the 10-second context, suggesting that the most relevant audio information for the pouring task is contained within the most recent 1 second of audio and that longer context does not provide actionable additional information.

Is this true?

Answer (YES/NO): NO